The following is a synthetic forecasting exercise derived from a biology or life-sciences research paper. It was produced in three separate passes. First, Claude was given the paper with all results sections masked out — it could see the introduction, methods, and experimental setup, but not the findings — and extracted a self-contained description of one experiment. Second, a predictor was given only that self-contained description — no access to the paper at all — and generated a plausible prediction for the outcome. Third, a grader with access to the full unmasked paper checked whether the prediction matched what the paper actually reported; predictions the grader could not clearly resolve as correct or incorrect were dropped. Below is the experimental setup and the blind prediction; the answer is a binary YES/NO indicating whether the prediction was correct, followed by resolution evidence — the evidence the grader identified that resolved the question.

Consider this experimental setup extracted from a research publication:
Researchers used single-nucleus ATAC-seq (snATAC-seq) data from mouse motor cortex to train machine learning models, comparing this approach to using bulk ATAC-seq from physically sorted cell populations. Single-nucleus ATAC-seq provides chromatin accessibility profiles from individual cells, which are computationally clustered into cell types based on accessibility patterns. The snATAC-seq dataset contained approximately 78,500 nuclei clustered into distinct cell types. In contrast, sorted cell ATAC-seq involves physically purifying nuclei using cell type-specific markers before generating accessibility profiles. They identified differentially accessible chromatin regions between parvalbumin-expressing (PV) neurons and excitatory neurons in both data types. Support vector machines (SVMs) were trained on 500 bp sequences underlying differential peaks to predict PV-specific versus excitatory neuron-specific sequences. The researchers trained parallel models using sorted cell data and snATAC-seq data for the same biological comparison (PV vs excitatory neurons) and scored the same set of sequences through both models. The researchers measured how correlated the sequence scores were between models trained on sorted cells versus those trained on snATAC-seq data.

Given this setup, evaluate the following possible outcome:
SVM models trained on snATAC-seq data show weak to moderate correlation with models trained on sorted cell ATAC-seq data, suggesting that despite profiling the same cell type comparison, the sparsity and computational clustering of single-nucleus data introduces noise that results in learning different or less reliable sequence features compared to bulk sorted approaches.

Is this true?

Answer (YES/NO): NO